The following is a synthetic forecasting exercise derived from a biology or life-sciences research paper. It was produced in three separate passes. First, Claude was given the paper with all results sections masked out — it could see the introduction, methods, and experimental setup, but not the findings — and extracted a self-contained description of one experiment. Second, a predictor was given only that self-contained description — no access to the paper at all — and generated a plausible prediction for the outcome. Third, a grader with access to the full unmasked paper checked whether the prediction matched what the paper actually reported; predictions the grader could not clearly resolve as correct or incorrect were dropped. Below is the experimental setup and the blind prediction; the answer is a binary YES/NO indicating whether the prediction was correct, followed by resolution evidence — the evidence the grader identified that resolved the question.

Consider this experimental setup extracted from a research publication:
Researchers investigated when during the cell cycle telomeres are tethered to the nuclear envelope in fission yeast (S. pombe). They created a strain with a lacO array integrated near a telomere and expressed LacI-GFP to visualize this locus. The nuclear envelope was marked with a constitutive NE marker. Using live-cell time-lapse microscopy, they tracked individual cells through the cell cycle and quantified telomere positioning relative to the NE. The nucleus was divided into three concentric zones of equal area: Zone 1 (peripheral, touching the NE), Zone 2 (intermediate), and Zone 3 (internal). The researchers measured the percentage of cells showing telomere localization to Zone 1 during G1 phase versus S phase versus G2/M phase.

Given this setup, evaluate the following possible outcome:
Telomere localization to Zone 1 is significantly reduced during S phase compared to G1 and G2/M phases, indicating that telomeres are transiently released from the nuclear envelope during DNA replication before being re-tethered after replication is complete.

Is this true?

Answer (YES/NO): NO